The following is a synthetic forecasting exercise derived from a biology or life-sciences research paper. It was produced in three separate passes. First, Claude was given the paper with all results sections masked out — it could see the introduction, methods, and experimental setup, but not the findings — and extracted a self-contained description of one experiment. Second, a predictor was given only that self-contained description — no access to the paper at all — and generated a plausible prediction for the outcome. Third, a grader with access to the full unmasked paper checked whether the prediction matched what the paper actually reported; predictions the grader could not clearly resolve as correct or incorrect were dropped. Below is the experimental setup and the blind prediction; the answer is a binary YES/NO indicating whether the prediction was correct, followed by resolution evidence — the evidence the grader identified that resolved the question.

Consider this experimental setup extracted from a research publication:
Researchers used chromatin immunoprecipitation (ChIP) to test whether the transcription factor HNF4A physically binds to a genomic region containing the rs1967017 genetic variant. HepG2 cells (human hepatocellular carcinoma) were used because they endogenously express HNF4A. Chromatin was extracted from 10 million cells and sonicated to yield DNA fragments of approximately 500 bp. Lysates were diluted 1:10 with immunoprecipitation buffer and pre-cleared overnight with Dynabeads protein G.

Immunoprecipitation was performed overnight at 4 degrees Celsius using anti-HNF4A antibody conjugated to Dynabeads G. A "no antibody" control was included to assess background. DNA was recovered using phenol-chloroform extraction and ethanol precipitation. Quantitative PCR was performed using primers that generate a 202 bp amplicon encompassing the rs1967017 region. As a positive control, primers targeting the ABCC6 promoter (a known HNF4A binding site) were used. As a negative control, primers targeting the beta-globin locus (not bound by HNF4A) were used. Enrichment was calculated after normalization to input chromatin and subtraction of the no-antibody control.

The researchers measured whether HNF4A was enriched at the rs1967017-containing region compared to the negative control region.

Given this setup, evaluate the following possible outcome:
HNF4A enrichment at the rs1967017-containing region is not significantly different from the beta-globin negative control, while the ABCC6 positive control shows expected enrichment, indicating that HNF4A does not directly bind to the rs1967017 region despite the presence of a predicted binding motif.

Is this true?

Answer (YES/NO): NO